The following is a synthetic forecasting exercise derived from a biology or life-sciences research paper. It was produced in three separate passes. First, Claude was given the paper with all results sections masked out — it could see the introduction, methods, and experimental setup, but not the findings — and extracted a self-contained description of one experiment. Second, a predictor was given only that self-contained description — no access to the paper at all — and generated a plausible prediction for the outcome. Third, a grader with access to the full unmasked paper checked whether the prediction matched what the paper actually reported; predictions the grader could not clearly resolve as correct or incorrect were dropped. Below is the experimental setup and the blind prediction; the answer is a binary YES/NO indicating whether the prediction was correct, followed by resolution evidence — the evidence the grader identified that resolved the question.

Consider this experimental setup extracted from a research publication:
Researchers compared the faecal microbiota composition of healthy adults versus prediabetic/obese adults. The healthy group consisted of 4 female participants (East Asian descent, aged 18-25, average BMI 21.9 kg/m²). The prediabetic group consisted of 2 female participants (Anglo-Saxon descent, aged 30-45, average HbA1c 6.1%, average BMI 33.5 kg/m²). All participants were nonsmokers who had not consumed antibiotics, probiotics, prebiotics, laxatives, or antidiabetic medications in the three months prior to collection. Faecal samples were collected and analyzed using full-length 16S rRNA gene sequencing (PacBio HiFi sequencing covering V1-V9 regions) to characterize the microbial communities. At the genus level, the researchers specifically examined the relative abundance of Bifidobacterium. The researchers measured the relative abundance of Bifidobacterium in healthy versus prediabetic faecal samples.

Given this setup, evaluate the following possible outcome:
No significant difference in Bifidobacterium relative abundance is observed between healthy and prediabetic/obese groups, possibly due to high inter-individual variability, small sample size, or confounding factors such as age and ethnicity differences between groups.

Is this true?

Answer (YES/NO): NO